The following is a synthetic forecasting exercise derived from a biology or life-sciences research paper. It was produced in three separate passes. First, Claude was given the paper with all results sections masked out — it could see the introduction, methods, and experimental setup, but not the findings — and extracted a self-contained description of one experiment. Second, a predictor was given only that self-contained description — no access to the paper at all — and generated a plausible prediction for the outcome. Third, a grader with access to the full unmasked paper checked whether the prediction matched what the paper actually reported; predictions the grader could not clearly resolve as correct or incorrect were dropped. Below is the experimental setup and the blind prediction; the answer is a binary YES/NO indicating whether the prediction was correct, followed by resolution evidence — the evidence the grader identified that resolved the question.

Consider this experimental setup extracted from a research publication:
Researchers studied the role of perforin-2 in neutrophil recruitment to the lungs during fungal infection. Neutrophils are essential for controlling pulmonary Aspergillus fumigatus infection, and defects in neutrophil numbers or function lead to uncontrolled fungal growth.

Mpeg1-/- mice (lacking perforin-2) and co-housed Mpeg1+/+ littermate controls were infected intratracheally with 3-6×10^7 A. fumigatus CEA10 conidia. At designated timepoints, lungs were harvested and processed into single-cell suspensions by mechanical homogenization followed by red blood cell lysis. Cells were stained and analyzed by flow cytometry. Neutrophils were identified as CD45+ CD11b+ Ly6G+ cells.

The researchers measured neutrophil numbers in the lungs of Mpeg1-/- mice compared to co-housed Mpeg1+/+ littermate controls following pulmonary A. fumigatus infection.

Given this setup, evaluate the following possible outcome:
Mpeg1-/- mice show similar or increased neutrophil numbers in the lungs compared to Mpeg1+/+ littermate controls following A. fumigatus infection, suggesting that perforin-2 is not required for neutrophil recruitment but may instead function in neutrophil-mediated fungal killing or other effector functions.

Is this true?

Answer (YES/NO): NO